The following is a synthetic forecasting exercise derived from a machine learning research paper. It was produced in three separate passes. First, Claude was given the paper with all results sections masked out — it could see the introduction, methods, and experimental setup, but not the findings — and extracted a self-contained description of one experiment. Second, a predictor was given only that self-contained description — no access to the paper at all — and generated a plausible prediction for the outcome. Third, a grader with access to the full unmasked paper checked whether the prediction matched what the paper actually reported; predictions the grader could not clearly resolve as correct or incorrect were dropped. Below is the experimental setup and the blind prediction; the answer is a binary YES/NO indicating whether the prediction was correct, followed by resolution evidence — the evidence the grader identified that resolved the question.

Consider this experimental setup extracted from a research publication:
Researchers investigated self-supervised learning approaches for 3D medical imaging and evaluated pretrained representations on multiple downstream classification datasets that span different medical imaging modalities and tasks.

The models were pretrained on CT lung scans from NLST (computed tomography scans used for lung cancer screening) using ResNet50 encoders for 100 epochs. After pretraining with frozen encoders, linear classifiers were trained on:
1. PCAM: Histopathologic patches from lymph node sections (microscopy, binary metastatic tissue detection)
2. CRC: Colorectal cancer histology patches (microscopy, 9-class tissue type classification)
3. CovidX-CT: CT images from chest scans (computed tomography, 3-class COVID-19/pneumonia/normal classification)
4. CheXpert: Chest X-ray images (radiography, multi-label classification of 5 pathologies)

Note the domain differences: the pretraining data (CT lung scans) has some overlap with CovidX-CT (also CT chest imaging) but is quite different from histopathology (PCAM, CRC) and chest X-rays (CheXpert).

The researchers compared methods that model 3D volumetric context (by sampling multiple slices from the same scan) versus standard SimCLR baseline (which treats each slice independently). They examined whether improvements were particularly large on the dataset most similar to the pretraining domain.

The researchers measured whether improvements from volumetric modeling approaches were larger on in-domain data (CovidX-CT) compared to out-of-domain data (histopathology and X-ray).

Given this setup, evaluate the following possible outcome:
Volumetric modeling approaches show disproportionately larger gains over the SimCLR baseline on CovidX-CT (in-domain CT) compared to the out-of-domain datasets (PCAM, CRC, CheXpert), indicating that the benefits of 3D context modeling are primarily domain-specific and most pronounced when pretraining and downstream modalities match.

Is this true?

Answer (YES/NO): NO